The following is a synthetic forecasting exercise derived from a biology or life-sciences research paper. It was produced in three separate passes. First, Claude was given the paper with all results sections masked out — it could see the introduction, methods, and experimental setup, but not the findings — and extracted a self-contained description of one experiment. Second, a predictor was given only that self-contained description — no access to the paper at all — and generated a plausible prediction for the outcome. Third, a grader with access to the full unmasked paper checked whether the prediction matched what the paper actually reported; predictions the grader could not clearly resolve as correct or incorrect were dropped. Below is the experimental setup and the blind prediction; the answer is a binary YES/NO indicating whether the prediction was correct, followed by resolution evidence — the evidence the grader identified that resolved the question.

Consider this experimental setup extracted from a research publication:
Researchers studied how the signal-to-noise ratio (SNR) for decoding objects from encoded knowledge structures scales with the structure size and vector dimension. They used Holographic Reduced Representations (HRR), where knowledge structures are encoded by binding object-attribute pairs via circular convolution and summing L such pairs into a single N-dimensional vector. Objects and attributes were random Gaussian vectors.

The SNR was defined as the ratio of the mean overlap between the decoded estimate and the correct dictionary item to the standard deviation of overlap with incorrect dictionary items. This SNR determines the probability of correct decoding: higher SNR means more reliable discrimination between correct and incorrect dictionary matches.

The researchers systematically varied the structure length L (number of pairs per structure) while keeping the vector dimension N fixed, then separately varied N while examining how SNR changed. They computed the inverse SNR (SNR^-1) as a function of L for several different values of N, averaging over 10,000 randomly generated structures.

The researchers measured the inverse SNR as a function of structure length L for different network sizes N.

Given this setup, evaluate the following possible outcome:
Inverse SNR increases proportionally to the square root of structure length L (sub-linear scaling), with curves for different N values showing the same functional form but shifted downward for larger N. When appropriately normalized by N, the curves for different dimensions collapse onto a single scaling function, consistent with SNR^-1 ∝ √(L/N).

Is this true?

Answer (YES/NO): NO